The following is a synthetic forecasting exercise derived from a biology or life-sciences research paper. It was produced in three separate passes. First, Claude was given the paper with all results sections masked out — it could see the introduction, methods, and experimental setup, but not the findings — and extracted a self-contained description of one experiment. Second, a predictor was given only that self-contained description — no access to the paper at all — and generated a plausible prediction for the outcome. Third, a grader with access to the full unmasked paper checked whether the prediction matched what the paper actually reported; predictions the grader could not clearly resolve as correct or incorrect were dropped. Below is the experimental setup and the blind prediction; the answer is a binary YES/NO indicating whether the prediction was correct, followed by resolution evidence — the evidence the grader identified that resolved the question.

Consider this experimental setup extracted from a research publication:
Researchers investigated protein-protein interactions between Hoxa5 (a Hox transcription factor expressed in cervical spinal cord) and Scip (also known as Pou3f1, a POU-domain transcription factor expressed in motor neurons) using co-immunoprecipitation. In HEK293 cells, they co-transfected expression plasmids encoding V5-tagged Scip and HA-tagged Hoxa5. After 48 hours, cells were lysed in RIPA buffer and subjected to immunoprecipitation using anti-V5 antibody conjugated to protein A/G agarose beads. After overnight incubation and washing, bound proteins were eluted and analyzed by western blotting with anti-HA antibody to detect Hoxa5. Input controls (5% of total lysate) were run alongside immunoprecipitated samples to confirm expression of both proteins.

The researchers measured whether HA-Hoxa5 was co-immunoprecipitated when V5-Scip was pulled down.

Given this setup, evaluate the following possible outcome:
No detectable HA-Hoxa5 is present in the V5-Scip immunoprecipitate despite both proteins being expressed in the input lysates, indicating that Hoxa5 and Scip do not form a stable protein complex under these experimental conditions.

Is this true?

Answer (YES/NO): NO